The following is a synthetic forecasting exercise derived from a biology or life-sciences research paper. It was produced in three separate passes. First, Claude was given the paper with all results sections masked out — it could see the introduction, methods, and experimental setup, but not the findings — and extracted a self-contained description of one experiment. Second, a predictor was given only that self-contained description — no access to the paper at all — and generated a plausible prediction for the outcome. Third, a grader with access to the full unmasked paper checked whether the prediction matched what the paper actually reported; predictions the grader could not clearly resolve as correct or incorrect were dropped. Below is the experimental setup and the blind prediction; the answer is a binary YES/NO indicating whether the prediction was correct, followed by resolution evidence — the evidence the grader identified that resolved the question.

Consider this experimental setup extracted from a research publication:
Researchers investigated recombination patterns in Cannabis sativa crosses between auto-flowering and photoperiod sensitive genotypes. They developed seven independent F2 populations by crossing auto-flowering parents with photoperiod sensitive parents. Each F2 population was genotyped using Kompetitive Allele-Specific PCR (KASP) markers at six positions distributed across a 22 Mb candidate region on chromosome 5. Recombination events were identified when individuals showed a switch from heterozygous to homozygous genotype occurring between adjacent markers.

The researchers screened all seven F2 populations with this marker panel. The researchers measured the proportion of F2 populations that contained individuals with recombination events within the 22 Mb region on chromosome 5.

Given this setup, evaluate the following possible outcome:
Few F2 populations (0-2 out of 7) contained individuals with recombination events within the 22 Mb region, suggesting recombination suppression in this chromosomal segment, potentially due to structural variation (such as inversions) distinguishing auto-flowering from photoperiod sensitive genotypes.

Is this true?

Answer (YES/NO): YES